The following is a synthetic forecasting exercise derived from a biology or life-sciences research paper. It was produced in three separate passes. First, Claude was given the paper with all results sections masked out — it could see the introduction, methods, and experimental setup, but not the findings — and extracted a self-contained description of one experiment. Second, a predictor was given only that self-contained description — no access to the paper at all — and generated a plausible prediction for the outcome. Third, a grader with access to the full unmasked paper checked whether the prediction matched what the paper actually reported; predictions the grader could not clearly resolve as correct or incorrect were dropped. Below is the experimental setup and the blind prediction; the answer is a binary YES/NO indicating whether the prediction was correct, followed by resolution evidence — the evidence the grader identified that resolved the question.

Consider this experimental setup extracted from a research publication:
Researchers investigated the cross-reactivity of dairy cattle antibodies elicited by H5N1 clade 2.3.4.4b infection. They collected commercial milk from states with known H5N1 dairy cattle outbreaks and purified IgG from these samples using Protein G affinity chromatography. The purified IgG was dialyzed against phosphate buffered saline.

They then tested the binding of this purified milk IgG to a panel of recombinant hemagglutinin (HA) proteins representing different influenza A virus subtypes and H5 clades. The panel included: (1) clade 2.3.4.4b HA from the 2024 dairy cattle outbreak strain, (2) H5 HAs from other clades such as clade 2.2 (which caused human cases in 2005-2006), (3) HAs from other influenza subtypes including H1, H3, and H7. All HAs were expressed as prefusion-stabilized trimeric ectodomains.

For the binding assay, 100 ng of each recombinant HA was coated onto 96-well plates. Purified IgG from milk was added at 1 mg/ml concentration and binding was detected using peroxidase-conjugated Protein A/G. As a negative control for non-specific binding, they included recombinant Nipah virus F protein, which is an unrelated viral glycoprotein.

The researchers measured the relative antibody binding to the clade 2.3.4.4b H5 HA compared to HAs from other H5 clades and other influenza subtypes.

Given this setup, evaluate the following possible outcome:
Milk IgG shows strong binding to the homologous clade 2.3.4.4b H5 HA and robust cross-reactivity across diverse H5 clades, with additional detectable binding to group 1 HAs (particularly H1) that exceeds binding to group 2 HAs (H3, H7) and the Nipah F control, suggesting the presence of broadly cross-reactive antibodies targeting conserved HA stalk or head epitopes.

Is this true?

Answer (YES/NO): NO